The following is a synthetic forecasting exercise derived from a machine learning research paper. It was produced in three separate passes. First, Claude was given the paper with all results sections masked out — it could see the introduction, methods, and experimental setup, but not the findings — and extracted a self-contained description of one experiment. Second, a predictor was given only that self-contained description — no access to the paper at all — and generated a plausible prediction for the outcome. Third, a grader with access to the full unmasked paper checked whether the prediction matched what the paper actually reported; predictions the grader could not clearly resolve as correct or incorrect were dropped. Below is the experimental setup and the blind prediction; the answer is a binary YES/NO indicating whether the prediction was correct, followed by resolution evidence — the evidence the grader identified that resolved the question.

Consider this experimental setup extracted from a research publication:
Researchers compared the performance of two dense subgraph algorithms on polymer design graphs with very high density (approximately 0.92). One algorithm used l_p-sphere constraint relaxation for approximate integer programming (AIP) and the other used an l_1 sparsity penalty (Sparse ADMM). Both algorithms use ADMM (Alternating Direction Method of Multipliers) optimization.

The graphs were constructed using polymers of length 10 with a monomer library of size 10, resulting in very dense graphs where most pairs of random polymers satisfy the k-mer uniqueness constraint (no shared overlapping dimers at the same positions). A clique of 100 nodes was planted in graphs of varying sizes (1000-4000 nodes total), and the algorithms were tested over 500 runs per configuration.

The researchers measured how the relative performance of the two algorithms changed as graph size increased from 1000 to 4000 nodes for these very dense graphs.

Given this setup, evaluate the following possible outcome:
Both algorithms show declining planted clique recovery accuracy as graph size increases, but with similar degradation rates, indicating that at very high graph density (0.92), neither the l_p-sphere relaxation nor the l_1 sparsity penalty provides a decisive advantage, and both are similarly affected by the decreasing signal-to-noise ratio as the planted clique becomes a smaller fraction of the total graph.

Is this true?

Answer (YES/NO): NO